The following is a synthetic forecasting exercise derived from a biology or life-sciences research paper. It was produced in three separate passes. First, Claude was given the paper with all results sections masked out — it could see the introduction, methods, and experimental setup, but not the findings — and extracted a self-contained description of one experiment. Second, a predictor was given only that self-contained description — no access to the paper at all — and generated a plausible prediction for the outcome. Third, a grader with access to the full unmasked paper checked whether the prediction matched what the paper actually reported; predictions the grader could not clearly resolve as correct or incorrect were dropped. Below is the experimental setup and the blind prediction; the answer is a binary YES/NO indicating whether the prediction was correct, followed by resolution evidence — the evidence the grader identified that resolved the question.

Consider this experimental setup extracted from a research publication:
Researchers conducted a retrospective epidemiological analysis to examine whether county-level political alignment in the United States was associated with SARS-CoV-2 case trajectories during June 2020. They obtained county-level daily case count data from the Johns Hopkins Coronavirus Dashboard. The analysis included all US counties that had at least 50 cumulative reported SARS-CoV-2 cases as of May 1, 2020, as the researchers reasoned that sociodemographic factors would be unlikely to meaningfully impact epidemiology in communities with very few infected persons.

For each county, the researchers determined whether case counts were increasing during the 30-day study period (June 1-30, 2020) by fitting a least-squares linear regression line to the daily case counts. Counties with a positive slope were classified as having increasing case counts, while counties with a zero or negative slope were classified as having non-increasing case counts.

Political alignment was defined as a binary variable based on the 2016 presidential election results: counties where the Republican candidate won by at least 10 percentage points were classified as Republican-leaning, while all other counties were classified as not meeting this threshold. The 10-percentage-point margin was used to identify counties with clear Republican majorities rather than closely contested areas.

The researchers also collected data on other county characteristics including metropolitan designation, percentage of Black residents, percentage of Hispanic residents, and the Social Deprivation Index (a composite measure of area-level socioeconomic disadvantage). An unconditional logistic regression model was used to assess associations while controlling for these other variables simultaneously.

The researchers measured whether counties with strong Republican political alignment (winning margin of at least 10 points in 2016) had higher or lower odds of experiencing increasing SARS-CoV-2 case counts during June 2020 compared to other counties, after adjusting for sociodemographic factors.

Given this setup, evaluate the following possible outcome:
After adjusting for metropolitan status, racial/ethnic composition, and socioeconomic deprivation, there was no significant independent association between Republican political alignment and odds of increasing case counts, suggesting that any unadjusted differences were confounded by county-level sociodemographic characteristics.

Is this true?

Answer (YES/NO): NO